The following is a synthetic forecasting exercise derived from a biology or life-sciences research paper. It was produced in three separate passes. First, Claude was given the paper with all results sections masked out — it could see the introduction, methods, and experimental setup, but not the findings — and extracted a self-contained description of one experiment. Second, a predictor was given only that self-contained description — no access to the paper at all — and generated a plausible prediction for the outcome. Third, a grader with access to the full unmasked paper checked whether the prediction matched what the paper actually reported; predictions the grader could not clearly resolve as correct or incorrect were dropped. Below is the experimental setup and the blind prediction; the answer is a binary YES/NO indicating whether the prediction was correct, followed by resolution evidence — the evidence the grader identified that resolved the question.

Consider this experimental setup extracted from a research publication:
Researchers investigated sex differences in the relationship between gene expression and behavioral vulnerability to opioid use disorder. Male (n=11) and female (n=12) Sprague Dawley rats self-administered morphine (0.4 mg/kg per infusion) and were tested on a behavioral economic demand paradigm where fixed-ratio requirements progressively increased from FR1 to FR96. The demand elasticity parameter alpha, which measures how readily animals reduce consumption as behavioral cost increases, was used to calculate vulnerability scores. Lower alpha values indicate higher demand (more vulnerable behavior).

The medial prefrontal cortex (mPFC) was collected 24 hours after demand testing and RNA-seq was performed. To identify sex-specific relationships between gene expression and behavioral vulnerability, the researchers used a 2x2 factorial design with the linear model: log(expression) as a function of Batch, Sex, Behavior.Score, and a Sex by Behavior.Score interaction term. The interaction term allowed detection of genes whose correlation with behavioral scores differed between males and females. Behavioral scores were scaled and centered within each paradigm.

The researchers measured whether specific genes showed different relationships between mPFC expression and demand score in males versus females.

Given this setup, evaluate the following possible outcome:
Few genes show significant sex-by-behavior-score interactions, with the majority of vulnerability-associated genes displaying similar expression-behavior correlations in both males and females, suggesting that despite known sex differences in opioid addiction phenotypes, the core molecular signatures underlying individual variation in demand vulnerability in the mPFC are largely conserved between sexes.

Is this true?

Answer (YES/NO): NO